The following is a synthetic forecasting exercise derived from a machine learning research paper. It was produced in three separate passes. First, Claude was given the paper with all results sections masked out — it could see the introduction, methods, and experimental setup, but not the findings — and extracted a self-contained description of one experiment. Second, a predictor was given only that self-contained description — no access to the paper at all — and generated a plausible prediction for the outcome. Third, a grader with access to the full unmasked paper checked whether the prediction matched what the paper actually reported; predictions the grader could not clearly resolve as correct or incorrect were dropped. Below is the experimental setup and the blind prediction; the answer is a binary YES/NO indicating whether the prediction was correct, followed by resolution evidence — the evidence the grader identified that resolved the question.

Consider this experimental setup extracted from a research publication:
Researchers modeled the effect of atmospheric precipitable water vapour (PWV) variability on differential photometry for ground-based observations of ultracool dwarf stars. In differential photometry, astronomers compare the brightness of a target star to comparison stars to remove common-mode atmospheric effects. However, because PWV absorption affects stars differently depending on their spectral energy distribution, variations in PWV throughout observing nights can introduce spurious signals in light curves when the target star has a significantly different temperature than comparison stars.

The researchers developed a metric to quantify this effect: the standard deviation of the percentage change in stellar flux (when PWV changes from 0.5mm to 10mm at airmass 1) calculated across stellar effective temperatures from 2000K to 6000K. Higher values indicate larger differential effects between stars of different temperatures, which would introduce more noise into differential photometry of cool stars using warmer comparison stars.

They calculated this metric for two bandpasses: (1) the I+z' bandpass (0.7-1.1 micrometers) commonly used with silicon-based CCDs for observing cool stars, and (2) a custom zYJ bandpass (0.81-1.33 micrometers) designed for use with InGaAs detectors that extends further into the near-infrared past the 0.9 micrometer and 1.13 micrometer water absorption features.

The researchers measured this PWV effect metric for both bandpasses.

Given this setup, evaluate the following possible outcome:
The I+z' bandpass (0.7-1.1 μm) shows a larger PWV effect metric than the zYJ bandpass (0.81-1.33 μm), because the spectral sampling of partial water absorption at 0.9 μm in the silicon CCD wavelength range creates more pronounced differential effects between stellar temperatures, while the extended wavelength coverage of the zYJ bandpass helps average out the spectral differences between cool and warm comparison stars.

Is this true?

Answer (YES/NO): YES